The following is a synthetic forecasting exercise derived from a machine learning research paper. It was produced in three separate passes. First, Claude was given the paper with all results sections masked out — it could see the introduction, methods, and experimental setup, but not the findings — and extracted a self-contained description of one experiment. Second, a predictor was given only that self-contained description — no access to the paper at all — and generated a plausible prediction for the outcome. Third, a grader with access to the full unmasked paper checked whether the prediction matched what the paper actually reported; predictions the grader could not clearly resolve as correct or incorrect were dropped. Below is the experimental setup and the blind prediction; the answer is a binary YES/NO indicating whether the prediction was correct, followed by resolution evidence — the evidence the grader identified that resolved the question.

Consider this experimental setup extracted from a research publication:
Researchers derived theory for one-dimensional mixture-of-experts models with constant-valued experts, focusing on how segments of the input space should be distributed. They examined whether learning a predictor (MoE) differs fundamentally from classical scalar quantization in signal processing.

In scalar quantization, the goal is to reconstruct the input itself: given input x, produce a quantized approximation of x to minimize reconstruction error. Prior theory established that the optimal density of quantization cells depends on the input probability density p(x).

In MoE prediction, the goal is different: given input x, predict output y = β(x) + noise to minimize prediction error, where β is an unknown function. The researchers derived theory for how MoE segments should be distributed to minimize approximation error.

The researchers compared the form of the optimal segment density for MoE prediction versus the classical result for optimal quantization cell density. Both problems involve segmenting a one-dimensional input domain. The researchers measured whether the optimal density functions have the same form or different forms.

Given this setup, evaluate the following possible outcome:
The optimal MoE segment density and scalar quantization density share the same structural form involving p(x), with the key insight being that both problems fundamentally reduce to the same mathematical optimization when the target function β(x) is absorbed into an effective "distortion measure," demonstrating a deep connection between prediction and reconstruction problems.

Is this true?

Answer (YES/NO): NO